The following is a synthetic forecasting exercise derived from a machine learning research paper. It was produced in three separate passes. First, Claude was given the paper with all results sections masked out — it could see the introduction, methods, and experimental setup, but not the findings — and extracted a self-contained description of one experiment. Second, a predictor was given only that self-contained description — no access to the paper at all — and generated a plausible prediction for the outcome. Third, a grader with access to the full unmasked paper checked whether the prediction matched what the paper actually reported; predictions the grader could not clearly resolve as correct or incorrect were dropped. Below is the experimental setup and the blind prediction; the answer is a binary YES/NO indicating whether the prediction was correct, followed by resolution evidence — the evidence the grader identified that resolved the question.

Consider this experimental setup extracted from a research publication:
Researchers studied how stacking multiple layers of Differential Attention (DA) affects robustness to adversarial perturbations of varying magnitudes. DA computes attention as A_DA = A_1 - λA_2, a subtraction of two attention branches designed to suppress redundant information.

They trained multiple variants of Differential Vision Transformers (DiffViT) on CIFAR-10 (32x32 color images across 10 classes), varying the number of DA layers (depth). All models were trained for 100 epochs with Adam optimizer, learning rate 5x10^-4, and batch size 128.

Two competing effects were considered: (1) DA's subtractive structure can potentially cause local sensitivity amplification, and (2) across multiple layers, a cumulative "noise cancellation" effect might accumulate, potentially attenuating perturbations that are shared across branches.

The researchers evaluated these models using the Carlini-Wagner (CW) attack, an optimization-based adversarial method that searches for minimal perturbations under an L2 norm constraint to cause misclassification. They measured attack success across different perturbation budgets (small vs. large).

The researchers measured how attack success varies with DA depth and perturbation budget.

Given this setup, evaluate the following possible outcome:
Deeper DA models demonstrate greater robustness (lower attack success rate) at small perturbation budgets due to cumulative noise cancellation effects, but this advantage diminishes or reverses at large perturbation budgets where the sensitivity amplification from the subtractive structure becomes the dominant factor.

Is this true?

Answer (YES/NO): YES